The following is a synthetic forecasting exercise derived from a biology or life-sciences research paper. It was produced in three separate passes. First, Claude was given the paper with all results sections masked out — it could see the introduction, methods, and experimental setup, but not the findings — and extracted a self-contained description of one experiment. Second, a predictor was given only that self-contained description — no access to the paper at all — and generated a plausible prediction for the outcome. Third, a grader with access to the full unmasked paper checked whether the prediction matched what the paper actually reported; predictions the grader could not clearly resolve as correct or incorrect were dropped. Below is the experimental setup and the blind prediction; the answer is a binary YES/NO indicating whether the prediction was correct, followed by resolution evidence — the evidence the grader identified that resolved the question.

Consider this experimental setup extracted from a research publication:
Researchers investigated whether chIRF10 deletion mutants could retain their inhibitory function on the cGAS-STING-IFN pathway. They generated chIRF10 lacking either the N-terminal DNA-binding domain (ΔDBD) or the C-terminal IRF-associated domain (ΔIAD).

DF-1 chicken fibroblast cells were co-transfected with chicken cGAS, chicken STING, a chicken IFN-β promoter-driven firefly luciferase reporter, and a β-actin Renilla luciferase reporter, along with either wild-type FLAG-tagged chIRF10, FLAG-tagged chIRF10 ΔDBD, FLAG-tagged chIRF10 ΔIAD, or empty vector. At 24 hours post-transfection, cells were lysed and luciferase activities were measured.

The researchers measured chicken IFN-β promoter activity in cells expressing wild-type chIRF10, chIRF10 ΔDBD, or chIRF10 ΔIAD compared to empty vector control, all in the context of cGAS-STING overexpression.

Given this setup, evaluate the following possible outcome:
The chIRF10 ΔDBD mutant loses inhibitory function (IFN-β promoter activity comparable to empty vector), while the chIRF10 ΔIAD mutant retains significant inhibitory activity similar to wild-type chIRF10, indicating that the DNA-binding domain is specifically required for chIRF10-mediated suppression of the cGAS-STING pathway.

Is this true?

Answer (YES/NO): NO